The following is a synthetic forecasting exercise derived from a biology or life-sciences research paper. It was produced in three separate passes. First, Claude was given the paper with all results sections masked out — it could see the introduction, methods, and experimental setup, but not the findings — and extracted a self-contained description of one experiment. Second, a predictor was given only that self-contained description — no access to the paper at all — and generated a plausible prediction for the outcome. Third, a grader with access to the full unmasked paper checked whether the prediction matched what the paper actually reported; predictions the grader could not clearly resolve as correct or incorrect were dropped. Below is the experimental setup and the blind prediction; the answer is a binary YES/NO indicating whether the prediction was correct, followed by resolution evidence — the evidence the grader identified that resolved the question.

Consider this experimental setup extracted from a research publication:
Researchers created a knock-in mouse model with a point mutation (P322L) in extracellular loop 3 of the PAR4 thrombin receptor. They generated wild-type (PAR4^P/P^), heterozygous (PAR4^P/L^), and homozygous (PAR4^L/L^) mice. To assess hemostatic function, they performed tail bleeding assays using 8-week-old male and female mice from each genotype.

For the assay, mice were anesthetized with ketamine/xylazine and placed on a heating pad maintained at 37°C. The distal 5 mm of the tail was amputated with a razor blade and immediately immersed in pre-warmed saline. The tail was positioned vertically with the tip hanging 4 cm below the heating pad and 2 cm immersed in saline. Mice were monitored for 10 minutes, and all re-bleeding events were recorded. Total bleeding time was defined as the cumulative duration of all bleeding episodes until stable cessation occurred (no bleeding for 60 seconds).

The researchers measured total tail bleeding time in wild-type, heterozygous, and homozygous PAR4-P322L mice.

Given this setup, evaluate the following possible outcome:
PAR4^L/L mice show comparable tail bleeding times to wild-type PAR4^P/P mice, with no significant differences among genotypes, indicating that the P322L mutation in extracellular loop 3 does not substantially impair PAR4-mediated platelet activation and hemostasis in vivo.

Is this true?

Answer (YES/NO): NO